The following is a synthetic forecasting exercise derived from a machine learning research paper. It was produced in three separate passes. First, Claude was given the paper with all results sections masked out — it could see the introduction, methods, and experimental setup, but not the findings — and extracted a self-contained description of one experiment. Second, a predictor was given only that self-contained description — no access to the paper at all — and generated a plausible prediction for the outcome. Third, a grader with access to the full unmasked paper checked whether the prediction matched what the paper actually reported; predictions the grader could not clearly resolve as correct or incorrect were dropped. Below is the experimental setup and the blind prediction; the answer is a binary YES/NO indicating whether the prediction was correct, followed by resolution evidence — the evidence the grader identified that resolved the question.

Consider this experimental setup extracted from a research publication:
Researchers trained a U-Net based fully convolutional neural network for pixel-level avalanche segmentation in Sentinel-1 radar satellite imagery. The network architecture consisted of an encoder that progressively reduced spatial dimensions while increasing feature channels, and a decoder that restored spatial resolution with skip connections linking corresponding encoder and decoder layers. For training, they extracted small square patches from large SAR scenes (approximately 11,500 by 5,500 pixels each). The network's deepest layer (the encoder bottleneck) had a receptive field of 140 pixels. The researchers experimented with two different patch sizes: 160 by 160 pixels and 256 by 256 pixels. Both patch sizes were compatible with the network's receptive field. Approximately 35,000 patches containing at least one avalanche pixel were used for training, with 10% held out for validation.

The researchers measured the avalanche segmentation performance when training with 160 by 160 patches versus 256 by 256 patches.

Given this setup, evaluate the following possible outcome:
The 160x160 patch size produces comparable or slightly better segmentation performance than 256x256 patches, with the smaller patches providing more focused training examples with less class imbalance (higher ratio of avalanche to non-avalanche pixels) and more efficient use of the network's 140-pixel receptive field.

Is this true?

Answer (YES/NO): YES